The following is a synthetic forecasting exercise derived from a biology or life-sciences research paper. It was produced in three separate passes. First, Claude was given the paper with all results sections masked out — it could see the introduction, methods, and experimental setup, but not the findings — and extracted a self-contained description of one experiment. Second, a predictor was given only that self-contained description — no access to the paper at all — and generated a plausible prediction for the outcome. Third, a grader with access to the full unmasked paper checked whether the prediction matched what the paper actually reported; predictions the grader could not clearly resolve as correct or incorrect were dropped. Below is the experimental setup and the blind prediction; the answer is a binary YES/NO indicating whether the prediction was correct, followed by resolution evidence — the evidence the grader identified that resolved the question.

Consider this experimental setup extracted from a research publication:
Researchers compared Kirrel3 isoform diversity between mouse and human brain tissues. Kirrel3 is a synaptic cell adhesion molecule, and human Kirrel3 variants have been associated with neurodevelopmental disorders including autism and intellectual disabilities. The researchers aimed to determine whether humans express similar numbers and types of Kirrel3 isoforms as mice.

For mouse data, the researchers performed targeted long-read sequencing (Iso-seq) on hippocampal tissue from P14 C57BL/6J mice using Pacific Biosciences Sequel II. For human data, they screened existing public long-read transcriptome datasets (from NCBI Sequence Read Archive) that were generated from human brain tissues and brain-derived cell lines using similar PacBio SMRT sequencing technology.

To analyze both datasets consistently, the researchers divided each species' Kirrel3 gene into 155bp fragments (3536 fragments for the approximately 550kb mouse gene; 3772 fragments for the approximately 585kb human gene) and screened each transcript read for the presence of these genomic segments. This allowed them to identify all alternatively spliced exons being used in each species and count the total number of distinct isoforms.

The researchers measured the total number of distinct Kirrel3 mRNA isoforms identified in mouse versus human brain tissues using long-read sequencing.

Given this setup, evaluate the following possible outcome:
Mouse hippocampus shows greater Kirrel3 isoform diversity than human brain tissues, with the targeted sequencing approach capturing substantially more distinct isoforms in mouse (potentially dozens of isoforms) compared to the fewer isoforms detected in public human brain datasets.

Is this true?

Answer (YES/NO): NO